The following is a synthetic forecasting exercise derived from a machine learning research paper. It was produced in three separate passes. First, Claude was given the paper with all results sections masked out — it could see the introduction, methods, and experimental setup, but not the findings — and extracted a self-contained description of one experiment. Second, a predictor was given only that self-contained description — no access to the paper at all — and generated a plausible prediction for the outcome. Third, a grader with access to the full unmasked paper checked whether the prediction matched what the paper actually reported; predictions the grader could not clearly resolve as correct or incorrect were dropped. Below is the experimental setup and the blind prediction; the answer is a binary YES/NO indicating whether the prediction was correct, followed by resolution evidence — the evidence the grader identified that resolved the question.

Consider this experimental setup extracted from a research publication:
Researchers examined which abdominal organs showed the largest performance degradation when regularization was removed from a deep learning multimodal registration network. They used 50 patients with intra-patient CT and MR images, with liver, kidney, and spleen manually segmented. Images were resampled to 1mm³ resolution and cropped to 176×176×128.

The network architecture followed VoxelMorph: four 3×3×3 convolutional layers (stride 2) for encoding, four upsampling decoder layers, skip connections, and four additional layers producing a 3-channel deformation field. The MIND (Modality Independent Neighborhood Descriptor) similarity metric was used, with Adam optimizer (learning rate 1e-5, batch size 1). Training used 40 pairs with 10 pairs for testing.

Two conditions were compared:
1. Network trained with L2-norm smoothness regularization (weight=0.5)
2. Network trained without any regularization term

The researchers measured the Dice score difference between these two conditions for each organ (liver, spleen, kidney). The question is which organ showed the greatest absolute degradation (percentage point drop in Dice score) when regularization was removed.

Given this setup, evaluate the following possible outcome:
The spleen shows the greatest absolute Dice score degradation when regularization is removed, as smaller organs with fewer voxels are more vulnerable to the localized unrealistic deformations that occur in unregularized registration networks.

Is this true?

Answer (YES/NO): YES